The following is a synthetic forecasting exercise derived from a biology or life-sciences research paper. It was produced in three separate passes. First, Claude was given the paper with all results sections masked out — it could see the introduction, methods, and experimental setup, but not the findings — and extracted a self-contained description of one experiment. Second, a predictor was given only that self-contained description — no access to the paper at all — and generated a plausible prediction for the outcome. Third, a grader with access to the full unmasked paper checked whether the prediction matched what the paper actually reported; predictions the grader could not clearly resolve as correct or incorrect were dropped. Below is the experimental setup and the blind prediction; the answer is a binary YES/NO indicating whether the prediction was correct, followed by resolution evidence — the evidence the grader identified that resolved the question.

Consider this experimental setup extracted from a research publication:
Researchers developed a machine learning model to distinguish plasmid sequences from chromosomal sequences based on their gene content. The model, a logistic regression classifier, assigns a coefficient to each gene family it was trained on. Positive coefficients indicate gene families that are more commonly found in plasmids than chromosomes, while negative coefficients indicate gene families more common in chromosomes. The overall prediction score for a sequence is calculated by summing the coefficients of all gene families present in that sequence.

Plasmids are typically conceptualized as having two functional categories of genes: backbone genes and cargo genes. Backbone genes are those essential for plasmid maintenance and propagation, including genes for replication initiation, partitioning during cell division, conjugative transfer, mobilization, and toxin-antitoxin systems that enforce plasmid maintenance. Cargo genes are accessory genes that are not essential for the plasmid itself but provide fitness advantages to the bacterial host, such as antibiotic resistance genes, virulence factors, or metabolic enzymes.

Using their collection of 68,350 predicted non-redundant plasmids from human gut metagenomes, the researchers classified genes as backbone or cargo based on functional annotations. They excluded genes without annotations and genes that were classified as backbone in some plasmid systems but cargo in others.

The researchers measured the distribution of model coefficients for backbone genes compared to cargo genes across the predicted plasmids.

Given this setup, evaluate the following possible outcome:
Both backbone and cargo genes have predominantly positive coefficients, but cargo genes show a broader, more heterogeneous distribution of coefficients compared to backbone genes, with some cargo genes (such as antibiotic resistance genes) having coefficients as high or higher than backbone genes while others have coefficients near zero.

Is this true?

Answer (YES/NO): NO